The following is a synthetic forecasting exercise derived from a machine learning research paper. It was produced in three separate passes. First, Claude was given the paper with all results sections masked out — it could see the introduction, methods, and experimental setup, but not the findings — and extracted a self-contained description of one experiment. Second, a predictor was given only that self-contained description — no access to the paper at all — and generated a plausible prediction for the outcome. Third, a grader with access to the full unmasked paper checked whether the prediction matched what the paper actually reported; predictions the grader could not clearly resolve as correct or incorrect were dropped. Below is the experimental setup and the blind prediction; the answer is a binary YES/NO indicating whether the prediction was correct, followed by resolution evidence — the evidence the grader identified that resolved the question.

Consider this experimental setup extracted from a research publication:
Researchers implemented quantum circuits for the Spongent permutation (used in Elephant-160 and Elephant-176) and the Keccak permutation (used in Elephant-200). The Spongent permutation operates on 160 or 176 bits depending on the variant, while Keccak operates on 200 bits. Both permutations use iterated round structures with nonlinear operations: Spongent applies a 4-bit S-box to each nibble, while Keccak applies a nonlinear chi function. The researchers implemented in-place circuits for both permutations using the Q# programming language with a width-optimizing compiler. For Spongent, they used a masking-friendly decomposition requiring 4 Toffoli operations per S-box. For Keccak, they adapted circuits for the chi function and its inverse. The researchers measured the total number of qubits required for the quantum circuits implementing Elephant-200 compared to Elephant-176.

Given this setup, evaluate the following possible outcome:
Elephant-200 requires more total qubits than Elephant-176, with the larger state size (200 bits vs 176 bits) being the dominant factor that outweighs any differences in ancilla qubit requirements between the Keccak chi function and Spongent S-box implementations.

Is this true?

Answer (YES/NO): NO